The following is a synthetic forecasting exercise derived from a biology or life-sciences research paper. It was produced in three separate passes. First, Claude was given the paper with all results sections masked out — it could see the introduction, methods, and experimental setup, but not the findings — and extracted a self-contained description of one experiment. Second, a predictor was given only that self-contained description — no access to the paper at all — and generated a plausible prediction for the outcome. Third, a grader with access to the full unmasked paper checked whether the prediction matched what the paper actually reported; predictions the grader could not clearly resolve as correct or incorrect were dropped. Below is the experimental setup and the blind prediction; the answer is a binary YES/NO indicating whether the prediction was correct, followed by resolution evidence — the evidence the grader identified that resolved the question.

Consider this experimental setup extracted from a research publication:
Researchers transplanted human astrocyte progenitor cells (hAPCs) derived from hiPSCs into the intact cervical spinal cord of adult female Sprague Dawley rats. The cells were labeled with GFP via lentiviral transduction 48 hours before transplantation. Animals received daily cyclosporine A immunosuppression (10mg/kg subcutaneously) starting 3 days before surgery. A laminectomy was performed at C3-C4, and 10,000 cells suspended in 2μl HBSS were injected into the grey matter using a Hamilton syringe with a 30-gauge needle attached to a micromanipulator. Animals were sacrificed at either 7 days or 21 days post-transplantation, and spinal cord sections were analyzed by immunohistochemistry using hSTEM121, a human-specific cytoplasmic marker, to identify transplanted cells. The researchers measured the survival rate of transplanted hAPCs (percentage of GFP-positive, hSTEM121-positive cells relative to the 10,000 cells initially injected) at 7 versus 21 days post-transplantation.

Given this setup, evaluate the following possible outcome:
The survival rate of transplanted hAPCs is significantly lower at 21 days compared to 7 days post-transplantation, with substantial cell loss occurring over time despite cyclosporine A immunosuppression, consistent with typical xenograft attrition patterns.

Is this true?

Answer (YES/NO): NO